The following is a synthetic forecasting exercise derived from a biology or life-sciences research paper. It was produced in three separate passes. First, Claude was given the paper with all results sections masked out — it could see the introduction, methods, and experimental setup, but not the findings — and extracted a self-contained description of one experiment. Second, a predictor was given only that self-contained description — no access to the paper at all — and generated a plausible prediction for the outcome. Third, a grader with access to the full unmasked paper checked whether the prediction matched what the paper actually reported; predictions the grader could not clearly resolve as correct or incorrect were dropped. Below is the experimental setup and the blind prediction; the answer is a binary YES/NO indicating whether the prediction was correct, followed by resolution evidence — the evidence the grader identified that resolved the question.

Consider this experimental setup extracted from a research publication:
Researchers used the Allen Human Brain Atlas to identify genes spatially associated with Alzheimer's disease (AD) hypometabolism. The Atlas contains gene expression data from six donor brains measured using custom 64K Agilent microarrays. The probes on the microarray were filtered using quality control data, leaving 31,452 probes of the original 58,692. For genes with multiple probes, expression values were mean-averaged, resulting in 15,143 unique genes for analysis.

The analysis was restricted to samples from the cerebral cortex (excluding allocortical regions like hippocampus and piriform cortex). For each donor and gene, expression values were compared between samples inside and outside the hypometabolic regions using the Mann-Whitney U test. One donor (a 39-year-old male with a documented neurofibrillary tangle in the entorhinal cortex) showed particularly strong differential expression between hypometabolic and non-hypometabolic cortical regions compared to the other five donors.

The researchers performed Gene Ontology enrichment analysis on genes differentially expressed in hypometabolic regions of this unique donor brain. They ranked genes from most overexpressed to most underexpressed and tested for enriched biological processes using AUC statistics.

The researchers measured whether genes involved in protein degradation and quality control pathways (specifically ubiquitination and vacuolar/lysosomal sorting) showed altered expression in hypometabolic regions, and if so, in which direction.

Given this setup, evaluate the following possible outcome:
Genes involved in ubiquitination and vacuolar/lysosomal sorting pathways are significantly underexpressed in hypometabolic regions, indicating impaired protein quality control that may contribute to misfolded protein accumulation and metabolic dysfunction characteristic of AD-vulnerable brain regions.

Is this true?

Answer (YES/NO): YES